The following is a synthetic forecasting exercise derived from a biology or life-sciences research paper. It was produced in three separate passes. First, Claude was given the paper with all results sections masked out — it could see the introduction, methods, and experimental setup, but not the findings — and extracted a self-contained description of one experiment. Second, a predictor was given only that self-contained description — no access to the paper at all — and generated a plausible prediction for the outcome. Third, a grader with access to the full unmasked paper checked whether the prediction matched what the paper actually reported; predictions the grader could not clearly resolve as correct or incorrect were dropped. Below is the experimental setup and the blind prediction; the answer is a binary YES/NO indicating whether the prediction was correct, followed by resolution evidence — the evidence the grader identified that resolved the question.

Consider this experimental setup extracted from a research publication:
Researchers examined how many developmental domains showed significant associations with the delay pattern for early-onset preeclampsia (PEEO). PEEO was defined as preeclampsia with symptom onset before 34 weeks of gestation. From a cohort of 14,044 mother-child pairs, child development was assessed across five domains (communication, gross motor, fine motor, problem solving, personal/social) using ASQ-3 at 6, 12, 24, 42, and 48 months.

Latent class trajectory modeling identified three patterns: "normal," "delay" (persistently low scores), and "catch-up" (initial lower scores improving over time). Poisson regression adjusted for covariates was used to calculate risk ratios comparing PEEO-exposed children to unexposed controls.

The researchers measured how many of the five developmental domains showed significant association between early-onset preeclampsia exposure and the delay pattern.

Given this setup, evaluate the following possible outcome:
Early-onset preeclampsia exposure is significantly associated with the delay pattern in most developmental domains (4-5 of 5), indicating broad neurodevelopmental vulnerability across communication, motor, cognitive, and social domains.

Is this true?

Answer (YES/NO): NO